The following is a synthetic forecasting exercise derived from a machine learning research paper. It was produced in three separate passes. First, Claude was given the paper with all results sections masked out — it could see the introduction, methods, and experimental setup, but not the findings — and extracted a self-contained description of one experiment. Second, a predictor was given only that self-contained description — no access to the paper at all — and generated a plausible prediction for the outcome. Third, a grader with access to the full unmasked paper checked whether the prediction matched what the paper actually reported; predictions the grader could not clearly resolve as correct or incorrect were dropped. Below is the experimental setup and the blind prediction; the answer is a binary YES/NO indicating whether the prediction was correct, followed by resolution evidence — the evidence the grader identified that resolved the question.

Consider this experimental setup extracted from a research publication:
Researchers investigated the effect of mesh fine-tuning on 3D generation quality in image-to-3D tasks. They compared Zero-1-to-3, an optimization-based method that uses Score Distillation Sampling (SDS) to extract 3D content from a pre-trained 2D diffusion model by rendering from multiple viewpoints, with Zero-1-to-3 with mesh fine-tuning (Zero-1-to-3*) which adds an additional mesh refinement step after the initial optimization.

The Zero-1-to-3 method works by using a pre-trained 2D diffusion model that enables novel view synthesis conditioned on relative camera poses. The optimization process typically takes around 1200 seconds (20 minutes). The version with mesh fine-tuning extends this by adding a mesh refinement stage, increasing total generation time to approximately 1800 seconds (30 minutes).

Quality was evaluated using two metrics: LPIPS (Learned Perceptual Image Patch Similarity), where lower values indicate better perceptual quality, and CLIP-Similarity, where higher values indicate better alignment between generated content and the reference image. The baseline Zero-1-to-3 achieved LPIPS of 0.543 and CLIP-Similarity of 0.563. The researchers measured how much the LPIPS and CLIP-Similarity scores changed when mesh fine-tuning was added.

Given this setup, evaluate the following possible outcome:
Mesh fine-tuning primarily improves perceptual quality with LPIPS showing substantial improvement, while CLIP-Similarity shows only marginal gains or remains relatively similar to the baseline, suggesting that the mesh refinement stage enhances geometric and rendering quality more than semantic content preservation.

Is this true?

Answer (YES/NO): NO